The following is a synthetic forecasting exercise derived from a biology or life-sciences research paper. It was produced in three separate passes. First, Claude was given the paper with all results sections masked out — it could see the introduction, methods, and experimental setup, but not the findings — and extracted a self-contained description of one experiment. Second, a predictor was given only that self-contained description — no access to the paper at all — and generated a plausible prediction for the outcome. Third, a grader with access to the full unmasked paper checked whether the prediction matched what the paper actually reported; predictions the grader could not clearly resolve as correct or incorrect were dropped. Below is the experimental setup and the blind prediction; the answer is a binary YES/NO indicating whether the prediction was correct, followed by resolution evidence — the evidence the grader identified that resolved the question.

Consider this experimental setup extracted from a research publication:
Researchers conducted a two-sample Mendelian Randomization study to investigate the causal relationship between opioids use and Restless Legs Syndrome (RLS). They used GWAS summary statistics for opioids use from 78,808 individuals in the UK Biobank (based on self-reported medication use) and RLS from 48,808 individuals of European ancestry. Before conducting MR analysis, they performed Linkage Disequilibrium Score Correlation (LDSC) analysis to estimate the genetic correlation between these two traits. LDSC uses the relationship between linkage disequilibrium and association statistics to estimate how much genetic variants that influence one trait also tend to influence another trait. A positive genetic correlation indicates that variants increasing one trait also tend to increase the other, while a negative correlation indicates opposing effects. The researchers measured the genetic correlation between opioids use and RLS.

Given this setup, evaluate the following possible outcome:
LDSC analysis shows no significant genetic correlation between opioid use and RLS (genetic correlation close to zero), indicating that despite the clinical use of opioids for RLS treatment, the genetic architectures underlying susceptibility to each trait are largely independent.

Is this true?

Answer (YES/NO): NO